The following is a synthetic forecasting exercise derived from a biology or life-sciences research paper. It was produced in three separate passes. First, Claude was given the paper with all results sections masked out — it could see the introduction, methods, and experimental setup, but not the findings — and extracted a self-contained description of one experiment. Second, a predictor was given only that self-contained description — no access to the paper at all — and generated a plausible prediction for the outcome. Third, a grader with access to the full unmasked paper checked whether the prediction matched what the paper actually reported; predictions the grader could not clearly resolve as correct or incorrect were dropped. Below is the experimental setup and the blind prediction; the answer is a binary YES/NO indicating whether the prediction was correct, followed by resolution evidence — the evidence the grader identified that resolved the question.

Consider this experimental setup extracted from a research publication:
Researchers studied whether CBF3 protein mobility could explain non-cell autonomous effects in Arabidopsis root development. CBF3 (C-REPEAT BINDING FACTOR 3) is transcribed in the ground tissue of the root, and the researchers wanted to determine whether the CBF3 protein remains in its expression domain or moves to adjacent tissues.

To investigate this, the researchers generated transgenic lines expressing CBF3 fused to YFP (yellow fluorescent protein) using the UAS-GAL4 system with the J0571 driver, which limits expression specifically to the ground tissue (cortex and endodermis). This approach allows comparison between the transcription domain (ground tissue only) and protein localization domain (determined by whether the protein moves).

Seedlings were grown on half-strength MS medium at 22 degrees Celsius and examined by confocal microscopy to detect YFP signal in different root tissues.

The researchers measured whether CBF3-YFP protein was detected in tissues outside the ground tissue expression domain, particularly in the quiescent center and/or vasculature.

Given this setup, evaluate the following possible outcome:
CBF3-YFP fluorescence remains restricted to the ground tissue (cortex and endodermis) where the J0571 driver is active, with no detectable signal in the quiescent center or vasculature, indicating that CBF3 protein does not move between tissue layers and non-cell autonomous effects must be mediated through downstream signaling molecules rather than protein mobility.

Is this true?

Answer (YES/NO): NO